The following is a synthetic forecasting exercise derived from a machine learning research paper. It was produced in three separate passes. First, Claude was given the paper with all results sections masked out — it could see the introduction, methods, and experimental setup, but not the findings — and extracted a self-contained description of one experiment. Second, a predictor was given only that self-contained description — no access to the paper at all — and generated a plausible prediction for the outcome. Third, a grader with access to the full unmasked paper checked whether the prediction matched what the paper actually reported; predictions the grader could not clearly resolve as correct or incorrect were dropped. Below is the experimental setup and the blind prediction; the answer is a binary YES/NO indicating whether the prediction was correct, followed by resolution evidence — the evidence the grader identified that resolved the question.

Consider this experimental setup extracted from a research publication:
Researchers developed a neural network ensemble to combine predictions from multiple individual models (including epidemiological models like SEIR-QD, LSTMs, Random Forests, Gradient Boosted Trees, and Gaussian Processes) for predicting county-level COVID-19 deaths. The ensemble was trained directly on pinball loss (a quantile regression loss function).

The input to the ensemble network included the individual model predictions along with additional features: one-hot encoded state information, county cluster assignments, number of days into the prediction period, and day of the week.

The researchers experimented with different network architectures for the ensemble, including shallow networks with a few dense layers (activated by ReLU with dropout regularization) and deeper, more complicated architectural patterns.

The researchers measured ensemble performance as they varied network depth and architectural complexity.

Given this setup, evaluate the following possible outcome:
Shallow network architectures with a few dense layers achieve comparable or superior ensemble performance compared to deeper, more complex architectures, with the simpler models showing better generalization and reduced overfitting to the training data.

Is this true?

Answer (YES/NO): YES